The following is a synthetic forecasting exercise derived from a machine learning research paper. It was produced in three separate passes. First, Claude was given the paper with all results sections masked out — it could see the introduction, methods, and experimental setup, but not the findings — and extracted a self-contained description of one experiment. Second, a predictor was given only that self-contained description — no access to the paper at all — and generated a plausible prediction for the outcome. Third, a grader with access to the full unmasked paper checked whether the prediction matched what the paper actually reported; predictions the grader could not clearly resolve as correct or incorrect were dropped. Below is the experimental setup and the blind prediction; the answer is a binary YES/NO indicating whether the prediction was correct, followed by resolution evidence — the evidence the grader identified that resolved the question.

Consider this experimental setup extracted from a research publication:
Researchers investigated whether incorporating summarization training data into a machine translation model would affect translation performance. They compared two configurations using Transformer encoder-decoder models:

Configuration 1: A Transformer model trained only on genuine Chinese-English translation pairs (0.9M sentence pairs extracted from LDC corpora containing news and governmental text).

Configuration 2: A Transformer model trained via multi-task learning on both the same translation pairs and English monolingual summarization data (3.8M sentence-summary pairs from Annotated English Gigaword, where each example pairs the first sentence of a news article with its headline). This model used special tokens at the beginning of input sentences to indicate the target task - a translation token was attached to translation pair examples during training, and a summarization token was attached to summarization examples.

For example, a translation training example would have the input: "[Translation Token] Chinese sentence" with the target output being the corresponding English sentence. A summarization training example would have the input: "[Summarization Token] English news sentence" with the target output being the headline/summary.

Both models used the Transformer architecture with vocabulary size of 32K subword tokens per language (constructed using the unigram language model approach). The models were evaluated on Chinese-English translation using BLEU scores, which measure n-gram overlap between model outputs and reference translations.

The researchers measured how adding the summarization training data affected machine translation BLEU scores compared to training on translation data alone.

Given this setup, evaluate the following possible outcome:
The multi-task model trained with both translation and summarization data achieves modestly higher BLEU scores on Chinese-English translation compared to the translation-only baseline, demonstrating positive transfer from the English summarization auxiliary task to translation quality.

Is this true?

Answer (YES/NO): YES